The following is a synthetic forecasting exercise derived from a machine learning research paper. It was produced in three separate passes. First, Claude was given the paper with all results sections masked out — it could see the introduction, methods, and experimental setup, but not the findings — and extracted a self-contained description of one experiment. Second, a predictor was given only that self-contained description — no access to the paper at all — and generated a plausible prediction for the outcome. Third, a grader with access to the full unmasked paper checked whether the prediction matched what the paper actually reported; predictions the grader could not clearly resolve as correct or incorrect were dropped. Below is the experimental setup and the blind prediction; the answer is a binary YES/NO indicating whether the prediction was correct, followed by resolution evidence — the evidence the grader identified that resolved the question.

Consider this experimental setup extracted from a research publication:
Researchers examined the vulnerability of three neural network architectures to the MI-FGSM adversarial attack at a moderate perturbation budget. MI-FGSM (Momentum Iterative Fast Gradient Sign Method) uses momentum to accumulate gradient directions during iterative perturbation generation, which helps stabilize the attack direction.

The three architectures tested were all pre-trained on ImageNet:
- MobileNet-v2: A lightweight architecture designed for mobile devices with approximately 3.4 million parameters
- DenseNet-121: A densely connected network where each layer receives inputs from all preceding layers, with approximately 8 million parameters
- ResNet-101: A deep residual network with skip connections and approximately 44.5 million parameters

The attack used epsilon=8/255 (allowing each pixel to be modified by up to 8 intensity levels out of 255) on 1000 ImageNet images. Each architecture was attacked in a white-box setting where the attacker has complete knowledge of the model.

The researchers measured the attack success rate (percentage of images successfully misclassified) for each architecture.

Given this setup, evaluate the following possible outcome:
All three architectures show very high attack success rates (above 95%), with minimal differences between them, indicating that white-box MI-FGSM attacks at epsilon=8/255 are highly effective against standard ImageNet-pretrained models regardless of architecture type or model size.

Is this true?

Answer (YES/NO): NO